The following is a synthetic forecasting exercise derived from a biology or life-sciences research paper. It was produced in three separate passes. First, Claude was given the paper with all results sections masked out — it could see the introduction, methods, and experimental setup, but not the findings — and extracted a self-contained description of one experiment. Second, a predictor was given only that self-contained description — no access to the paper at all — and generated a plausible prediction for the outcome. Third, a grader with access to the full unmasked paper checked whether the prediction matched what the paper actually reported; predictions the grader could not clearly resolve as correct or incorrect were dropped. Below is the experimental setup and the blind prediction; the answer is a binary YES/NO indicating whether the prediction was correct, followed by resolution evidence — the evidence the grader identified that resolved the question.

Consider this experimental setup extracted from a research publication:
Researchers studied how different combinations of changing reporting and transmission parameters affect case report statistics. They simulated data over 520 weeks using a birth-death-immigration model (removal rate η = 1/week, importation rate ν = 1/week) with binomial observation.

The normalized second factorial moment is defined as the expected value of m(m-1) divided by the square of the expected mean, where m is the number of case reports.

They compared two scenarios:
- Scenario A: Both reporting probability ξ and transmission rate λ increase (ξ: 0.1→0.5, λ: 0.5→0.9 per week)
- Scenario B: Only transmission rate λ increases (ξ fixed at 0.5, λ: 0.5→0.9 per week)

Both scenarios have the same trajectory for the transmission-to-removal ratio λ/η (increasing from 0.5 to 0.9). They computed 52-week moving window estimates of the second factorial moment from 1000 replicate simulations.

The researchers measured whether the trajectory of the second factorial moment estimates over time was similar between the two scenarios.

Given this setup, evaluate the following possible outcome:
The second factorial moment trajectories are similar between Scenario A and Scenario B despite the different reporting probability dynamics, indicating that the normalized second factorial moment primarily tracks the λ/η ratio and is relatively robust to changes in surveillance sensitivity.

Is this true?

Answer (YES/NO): YES